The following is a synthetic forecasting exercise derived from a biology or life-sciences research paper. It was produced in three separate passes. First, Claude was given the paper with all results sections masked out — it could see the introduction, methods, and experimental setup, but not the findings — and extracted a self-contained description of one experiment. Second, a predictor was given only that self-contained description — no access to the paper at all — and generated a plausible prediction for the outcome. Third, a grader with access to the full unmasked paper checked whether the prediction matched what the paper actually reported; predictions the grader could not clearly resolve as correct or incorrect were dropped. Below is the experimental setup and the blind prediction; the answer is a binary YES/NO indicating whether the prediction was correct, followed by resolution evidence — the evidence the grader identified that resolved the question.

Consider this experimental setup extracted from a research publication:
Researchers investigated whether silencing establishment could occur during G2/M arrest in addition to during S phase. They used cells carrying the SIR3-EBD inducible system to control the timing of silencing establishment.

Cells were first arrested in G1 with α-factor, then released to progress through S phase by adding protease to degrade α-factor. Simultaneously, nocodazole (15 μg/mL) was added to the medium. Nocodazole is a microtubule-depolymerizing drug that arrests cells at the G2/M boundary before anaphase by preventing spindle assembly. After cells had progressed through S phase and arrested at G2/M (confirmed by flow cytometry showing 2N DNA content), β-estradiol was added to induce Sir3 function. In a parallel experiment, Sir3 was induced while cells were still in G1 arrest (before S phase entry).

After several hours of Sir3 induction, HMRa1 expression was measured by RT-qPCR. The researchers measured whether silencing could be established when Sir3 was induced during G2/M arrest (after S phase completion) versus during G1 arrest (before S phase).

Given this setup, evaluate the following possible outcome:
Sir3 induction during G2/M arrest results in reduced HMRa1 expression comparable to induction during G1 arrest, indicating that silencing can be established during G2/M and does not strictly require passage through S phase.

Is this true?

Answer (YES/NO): NO